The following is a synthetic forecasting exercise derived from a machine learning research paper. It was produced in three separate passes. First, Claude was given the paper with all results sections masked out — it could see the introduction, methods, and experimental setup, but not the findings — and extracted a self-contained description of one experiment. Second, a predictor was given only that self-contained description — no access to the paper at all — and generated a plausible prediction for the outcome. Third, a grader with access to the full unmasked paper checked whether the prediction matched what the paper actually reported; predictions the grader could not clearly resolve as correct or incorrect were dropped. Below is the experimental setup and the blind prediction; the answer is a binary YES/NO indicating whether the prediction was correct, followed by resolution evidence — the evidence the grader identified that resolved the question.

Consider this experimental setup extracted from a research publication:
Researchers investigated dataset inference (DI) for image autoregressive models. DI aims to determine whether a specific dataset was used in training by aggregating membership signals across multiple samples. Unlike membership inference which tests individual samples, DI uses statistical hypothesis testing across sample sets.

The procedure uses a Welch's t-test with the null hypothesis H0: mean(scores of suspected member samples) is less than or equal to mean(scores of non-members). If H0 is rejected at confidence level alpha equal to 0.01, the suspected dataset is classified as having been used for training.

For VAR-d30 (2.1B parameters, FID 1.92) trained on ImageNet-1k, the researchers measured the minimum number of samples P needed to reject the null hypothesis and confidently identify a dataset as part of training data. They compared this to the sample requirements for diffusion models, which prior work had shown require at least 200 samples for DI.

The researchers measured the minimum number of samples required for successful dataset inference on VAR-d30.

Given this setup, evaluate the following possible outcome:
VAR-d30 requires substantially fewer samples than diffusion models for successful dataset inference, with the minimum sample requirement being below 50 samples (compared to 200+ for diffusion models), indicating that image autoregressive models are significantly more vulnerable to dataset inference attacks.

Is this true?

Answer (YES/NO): YES